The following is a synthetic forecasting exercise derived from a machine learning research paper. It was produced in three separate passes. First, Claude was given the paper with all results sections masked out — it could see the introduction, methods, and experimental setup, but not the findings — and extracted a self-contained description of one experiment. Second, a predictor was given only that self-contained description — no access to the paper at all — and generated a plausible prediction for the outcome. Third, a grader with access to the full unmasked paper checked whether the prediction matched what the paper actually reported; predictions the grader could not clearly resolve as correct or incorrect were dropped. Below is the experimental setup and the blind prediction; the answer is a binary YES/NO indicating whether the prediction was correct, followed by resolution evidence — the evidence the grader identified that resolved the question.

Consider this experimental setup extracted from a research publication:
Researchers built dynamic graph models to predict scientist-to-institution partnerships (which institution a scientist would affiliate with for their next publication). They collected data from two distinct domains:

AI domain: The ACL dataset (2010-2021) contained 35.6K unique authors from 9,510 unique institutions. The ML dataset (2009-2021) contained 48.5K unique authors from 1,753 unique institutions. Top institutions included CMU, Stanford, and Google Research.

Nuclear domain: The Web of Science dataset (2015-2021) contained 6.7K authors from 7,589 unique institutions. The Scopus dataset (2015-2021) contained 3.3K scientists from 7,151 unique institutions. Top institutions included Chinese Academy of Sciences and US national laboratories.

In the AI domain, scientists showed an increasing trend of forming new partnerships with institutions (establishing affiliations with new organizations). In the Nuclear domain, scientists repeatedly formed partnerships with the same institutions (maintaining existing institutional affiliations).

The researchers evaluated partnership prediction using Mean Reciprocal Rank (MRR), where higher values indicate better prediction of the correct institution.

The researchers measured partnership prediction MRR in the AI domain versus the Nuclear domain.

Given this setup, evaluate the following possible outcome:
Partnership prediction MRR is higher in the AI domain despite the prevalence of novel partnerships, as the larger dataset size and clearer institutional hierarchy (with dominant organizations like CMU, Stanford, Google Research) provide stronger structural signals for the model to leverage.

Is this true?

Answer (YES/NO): NO